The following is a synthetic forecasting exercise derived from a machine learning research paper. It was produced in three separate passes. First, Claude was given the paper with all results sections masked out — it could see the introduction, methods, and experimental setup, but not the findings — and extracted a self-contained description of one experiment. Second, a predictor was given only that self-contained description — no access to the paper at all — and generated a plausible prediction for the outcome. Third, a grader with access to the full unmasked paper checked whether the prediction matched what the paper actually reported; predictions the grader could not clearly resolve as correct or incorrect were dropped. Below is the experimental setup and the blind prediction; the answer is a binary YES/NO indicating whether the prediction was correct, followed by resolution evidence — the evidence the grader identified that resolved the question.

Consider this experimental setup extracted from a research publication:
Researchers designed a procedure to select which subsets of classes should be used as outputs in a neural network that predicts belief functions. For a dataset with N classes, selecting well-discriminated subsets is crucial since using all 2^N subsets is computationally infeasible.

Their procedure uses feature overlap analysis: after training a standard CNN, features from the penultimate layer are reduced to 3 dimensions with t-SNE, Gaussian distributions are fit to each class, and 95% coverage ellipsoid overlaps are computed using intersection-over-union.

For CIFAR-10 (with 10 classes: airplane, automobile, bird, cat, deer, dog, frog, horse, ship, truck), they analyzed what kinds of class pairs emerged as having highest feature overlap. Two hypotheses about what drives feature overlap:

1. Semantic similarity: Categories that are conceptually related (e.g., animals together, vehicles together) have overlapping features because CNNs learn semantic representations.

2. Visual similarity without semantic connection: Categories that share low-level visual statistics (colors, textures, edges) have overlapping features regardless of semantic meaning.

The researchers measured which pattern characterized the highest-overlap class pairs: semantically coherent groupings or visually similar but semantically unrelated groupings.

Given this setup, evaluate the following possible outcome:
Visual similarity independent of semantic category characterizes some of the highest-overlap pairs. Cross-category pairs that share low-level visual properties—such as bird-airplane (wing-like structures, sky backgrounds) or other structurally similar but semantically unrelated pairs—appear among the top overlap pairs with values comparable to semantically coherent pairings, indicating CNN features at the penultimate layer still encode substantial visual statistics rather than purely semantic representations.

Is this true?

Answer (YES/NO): YES